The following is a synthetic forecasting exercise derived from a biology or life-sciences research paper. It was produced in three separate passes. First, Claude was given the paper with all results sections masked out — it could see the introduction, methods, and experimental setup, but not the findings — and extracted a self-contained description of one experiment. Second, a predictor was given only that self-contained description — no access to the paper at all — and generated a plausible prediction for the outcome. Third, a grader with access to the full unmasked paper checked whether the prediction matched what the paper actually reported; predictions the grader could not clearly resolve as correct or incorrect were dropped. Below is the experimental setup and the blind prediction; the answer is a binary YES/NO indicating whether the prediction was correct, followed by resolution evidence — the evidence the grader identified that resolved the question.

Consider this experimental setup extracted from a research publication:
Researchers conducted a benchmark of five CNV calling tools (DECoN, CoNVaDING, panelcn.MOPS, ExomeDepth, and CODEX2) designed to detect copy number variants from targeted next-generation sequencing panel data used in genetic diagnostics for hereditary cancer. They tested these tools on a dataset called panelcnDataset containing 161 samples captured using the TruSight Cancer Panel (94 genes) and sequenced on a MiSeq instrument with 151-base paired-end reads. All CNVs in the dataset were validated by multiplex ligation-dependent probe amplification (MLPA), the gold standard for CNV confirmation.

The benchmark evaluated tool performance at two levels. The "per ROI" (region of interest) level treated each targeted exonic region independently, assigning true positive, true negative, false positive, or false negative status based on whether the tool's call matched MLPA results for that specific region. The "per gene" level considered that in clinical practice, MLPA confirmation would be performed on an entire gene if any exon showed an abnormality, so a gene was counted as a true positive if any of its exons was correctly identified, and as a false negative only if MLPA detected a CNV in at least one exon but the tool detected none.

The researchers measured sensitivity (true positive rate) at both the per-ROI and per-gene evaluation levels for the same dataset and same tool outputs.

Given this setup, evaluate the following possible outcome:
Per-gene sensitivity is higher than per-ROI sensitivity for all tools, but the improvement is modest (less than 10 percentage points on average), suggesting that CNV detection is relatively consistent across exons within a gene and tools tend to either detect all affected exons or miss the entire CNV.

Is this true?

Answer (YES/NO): YES